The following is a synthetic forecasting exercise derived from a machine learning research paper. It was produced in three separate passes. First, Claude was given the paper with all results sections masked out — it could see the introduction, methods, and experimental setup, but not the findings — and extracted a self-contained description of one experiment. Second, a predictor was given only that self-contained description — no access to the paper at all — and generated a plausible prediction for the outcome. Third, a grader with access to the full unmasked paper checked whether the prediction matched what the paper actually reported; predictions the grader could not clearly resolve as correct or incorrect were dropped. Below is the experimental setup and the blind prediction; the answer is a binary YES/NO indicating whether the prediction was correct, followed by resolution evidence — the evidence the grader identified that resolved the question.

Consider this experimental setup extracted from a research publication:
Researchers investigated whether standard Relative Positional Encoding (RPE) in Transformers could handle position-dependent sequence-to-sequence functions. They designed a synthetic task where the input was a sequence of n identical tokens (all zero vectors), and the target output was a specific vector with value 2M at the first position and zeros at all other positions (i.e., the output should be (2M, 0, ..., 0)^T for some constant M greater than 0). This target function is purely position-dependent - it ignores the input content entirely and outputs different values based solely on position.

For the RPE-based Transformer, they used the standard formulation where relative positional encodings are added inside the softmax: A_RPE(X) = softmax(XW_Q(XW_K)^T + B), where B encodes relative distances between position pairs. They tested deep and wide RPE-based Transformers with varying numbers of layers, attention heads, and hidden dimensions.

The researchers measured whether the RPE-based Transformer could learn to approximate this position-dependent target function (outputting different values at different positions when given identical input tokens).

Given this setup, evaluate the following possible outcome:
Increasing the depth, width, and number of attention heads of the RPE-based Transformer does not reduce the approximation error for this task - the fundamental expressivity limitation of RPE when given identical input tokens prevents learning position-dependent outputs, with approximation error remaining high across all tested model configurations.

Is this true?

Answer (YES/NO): YES